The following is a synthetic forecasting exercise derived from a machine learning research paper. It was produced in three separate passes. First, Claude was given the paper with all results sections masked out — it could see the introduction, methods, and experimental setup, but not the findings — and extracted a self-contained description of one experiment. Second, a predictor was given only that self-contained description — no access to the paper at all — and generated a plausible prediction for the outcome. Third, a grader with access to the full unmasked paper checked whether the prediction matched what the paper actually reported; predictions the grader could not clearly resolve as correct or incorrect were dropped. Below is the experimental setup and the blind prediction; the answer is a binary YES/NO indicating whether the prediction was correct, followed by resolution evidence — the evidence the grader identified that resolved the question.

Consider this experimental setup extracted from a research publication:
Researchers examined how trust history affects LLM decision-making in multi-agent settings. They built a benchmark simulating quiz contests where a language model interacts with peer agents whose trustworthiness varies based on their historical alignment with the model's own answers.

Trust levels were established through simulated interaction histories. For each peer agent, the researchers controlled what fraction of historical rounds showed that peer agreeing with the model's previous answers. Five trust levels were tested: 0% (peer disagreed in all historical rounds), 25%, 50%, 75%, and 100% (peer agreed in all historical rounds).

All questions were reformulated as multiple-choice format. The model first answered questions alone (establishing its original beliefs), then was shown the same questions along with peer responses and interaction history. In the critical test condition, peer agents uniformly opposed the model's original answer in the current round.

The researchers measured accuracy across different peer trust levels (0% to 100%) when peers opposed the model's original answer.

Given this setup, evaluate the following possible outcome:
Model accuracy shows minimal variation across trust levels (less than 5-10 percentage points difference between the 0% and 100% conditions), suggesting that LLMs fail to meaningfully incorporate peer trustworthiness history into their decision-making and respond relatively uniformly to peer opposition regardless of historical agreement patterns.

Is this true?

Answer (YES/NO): NO